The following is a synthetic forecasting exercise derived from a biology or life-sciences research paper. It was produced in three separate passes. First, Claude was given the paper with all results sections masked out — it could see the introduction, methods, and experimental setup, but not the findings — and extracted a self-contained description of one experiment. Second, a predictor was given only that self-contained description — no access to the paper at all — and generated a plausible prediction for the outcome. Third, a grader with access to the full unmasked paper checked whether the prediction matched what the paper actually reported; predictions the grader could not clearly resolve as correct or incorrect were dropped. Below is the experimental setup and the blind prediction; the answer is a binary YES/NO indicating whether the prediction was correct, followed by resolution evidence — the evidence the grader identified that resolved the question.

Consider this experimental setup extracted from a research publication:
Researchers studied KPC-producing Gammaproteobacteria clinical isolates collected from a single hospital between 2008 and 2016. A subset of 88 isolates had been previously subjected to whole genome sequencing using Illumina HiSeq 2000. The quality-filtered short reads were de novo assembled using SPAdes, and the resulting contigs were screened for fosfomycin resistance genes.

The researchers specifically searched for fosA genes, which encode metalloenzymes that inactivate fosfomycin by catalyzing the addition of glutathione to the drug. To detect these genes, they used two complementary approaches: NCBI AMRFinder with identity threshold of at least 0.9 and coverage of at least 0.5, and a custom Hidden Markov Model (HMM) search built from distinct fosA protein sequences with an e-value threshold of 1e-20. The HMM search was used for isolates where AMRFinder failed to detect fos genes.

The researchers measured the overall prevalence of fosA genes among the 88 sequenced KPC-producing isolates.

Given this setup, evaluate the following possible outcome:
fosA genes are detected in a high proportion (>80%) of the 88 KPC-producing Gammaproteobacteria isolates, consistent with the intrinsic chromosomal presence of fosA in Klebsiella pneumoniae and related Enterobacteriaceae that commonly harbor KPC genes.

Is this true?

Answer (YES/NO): NO